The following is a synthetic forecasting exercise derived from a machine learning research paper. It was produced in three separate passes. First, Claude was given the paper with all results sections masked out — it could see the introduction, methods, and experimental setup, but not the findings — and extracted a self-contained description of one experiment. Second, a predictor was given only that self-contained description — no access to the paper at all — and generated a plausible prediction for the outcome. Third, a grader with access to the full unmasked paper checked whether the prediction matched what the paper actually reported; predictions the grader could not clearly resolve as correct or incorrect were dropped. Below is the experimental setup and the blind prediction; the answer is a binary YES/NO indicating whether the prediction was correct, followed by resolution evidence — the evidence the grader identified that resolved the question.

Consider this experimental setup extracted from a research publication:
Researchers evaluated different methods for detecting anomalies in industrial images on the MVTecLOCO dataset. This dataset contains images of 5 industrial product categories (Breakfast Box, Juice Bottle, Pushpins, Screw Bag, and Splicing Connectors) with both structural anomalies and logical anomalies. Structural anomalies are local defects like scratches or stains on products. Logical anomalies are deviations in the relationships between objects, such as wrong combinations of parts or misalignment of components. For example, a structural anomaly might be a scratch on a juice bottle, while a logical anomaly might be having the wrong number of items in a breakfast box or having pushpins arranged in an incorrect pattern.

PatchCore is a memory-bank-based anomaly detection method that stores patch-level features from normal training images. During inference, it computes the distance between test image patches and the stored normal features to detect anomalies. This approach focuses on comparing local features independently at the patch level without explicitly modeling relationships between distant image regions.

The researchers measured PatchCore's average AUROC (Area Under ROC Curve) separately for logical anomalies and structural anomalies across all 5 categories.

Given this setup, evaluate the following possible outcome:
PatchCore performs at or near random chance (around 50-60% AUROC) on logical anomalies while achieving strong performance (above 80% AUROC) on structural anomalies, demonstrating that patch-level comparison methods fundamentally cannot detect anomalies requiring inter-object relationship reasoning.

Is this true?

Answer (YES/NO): NO